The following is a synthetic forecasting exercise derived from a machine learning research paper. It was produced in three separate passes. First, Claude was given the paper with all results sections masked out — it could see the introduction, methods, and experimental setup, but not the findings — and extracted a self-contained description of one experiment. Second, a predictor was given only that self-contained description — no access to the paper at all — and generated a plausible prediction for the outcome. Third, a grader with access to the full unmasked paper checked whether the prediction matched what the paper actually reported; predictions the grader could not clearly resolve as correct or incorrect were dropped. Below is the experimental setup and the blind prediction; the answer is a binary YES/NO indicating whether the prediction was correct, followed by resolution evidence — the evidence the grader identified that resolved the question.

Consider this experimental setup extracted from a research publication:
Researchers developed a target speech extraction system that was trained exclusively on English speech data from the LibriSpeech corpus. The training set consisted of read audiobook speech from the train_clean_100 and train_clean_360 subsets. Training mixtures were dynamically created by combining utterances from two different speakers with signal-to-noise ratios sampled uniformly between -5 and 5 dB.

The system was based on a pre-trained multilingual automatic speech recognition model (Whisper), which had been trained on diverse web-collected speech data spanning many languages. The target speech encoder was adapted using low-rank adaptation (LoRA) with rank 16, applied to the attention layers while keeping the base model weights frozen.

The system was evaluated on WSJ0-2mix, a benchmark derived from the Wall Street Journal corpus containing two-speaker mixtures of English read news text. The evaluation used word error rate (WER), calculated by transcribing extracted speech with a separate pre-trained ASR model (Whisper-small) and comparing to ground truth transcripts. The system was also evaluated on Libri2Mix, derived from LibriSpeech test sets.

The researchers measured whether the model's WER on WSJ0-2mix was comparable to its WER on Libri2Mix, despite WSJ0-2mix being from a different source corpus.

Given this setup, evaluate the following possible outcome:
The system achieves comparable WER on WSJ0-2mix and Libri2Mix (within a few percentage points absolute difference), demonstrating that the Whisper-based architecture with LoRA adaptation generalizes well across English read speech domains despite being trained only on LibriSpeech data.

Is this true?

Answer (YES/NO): YES